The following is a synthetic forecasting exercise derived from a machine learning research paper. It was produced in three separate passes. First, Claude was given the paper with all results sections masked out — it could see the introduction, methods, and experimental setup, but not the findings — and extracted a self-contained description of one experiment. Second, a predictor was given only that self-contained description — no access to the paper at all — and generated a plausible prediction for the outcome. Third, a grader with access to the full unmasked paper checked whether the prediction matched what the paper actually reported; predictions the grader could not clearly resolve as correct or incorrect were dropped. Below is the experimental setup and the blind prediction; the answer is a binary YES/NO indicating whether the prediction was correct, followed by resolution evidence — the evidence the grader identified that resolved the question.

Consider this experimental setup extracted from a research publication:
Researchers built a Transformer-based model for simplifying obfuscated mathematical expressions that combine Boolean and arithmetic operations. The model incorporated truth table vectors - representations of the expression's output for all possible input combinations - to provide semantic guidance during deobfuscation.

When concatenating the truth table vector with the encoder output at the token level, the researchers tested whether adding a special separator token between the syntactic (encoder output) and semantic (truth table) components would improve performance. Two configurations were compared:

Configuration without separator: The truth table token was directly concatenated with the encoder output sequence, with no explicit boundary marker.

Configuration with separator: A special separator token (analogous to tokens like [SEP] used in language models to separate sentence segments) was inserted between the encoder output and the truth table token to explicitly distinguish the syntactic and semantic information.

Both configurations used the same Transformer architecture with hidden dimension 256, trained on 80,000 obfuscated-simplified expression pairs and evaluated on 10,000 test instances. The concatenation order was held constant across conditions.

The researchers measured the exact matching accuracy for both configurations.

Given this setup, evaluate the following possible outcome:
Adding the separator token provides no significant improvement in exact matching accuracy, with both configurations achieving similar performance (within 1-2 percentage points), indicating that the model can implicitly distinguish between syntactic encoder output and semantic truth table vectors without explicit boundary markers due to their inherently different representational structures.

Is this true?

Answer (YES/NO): NO